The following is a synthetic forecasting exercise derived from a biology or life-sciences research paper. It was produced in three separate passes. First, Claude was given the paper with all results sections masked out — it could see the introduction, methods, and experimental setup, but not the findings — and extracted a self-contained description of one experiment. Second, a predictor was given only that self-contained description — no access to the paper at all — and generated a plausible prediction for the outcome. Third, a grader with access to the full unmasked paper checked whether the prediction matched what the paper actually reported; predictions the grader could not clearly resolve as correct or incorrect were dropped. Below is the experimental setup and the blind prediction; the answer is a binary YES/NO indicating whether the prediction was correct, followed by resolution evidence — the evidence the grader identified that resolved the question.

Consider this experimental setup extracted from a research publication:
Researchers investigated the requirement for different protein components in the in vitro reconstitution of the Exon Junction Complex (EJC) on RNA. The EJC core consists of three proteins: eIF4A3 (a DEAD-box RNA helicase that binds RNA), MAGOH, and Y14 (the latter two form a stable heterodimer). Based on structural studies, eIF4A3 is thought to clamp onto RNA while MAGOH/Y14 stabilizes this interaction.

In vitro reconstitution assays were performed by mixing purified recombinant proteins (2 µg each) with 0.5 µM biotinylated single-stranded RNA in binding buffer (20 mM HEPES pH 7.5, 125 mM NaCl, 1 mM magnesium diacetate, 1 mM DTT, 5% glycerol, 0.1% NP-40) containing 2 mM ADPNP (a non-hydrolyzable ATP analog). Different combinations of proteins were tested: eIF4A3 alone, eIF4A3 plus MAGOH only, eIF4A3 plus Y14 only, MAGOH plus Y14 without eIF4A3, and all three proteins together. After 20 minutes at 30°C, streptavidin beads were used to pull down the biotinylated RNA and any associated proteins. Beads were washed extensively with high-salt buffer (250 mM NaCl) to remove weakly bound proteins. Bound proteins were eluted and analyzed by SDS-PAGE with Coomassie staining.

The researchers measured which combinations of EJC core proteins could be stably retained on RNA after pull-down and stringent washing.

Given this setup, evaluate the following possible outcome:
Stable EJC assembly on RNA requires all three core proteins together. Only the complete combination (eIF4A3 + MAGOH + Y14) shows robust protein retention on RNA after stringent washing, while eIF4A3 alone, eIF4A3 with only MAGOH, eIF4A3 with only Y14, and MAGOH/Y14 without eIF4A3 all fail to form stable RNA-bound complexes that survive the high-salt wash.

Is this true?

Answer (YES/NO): NO